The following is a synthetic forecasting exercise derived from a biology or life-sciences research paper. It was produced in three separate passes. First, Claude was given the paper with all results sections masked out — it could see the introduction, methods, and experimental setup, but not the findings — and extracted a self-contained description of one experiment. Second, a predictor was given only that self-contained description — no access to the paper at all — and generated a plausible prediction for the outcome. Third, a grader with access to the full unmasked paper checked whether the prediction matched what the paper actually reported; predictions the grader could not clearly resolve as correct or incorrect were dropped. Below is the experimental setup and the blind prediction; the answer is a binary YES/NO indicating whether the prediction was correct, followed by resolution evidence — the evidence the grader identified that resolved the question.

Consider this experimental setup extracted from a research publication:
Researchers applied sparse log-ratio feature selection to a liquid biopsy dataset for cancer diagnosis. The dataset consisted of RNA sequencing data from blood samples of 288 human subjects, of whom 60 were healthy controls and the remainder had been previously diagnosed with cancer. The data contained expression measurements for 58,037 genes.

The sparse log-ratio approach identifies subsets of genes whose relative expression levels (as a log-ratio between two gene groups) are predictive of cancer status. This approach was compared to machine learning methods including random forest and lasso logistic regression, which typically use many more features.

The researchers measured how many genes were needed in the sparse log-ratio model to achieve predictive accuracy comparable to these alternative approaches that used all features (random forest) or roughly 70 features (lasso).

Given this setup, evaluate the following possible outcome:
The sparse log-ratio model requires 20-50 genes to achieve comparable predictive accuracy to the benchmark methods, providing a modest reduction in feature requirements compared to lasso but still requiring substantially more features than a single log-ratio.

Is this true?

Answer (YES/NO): NO